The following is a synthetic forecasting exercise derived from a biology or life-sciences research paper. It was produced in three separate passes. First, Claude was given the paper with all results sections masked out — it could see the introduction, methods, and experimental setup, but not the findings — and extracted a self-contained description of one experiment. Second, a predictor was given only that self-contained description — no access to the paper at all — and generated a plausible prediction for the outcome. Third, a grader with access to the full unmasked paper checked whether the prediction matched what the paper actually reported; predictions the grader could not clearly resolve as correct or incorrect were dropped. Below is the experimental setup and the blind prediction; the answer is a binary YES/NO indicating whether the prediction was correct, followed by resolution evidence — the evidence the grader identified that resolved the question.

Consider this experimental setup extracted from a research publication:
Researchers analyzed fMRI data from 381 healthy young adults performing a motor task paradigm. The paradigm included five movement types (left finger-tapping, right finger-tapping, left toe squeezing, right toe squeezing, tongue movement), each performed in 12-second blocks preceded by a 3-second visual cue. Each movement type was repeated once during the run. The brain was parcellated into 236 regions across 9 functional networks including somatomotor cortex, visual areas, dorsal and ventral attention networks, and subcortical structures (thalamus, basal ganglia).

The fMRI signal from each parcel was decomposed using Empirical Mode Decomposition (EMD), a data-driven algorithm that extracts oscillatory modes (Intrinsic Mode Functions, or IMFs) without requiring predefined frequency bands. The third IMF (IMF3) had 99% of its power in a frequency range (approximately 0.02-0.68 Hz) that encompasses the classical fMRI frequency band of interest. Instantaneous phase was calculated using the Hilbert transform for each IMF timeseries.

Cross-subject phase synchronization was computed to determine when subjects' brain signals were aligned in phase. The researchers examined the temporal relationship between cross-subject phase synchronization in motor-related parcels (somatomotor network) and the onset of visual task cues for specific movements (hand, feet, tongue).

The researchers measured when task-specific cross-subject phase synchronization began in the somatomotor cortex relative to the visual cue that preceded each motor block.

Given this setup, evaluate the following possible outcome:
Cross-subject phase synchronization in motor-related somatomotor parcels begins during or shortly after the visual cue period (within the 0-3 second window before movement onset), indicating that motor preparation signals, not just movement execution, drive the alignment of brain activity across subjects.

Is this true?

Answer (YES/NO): NO